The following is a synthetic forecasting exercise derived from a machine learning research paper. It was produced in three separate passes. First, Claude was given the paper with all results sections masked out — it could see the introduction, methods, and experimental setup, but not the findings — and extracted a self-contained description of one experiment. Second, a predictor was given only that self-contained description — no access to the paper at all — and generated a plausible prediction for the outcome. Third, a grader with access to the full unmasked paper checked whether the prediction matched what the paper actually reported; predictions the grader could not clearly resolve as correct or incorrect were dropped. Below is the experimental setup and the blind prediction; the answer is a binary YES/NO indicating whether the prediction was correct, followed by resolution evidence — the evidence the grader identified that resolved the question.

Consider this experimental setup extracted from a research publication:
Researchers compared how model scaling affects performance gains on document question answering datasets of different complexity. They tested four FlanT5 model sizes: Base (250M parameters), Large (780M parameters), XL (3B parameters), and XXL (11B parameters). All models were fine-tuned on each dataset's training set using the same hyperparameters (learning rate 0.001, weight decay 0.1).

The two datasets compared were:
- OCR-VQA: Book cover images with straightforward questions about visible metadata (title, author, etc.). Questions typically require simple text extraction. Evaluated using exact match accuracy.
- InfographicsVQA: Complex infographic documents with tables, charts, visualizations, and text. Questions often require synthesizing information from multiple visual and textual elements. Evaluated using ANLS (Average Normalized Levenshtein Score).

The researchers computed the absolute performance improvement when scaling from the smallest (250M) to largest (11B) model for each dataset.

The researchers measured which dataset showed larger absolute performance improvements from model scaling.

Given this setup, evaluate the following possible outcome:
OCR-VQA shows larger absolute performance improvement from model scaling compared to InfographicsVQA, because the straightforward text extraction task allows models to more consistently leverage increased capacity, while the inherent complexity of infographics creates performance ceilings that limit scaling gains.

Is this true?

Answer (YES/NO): NO